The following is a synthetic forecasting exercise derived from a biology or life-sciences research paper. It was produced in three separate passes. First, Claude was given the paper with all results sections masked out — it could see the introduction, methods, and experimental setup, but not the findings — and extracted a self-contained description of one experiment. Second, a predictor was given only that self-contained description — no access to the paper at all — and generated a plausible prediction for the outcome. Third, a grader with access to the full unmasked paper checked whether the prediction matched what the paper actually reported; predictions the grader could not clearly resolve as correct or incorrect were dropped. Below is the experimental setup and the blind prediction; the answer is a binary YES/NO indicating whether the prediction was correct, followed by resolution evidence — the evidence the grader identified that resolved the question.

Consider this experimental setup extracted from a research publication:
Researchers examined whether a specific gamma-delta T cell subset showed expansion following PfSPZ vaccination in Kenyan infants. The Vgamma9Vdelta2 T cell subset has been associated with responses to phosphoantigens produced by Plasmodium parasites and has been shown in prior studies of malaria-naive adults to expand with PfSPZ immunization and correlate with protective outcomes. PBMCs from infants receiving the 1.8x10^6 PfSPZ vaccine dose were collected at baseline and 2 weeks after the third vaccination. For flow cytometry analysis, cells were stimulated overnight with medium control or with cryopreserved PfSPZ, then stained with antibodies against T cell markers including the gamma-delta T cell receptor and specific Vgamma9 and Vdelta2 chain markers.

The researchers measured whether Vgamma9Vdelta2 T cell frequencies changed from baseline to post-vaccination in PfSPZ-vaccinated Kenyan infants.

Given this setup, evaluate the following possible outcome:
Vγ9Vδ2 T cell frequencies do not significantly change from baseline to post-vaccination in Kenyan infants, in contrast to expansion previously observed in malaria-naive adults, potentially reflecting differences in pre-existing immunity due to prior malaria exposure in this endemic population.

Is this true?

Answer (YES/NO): YES